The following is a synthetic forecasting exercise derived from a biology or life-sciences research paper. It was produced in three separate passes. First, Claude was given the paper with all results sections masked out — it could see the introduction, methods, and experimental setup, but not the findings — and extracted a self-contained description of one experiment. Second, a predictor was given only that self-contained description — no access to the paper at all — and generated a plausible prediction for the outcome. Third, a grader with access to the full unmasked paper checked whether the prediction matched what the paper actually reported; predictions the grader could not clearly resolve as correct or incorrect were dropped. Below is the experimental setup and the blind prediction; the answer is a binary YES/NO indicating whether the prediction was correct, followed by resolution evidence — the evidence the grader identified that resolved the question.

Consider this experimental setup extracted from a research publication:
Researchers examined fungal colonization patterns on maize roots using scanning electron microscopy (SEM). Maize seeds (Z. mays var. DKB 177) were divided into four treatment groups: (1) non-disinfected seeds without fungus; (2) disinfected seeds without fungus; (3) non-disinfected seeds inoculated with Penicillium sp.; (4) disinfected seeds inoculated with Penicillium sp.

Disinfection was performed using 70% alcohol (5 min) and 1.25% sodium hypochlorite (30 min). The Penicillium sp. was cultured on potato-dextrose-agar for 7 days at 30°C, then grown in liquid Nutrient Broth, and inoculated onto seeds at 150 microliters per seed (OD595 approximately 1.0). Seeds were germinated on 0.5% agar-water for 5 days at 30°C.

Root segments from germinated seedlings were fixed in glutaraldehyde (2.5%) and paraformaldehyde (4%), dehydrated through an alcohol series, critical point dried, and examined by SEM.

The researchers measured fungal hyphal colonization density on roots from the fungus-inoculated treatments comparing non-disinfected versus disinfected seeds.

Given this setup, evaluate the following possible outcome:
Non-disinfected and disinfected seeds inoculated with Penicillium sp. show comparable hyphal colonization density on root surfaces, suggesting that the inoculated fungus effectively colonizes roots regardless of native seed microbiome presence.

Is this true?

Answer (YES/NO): NO